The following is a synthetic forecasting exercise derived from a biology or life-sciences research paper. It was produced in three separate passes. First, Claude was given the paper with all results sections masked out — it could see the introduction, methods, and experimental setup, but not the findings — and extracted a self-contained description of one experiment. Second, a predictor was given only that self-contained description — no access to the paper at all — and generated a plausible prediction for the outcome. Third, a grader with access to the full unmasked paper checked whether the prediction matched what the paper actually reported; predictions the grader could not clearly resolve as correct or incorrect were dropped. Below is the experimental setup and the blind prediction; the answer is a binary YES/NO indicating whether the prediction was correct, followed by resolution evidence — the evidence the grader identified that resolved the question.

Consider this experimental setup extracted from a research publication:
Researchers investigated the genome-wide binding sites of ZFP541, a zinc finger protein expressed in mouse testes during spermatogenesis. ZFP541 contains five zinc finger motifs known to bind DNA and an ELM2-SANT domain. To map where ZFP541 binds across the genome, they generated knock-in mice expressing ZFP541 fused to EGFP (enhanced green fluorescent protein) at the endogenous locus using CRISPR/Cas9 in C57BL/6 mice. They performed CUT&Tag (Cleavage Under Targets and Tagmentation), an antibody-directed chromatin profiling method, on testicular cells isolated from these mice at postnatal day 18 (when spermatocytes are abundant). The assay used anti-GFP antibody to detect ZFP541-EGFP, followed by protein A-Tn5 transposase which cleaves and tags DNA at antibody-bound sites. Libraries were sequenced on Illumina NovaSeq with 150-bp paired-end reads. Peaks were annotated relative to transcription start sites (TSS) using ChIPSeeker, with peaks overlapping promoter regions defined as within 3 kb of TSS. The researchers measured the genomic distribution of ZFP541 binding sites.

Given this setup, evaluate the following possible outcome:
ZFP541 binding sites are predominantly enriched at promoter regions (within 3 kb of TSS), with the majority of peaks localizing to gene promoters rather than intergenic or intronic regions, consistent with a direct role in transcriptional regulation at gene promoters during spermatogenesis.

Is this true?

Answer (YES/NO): YES